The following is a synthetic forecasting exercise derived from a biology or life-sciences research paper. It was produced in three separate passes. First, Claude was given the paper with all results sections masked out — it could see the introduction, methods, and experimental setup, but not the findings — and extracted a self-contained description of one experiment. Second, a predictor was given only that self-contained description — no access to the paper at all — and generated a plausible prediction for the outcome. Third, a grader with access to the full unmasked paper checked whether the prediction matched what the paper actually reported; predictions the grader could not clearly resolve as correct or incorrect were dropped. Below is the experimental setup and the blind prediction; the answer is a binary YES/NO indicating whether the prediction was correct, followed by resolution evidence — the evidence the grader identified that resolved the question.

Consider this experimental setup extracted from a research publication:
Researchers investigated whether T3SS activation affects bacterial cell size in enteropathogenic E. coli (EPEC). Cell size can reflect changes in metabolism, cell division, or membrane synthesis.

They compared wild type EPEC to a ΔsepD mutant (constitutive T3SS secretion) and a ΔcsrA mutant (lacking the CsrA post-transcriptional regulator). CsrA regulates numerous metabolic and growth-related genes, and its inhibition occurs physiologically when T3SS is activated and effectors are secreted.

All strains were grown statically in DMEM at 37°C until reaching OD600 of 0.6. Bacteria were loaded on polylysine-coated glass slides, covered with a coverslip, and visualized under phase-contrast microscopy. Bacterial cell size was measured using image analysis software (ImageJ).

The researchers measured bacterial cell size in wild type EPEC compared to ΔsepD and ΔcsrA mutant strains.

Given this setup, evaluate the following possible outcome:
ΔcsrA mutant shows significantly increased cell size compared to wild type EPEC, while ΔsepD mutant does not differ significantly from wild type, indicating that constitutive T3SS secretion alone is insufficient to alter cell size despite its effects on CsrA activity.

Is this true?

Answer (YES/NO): NO